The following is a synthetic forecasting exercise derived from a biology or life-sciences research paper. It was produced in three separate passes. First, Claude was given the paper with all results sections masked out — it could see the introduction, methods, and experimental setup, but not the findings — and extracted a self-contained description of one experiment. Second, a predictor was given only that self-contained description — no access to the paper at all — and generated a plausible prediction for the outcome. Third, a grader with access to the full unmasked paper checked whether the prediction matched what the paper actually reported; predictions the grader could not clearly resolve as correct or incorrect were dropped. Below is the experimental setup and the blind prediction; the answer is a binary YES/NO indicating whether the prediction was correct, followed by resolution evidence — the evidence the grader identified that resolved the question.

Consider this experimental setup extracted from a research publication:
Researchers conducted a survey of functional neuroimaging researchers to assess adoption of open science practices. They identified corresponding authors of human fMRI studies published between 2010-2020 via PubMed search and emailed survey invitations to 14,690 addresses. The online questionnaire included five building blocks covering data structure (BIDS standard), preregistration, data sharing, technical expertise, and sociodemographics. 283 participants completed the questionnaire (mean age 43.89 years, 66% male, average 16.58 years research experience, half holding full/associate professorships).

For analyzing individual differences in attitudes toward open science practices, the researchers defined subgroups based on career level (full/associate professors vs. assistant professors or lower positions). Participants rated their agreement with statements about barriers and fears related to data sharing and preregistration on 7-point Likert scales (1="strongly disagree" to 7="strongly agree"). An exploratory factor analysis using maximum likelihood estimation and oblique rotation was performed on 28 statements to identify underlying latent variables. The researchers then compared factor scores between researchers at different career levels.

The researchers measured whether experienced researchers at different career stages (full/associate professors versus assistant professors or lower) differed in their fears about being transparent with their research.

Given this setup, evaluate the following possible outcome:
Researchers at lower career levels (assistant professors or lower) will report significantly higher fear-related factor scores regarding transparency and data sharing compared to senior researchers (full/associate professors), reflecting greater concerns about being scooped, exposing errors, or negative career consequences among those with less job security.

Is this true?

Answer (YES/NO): YES